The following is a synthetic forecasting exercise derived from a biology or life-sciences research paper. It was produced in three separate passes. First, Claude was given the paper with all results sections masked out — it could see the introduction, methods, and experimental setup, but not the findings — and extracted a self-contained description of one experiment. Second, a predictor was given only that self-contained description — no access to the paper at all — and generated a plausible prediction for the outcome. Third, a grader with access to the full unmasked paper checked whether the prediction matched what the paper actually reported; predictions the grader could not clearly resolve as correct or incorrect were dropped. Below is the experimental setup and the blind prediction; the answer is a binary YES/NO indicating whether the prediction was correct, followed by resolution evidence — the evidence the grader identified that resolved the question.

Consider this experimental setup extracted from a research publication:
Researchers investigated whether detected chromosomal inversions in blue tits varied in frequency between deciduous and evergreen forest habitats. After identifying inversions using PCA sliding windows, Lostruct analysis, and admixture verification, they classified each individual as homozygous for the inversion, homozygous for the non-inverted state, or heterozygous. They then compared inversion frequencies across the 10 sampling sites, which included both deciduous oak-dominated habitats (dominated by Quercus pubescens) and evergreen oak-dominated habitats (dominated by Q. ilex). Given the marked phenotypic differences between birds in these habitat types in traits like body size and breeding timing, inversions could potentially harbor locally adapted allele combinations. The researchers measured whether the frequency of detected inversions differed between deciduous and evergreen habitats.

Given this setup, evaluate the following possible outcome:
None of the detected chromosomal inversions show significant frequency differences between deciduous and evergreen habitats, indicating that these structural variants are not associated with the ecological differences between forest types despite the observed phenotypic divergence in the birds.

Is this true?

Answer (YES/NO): YES